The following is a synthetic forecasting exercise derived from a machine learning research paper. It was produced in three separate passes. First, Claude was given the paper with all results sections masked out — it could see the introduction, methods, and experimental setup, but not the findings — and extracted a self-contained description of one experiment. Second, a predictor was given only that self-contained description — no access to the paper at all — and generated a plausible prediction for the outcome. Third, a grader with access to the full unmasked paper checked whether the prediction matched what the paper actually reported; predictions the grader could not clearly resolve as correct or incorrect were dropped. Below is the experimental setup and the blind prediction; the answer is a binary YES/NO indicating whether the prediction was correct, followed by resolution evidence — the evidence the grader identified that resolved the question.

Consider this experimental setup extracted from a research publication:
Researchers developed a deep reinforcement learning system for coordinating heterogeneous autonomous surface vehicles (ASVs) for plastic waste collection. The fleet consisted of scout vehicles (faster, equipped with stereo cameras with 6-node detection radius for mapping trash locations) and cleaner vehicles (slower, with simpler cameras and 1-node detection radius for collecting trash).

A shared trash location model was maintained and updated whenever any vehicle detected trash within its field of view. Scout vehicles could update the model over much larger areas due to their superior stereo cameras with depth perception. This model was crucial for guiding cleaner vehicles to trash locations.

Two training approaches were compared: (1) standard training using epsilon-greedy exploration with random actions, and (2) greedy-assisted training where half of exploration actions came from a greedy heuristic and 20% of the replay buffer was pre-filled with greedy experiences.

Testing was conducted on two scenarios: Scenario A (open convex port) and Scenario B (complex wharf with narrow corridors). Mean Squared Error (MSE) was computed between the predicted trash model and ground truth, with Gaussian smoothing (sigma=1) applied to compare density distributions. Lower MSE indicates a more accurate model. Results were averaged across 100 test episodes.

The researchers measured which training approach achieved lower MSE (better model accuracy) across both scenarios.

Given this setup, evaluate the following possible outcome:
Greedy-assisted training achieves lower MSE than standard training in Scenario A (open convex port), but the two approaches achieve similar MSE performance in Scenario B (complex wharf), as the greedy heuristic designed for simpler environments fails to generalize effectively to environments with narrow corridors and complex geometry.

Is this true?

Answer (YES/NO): NO